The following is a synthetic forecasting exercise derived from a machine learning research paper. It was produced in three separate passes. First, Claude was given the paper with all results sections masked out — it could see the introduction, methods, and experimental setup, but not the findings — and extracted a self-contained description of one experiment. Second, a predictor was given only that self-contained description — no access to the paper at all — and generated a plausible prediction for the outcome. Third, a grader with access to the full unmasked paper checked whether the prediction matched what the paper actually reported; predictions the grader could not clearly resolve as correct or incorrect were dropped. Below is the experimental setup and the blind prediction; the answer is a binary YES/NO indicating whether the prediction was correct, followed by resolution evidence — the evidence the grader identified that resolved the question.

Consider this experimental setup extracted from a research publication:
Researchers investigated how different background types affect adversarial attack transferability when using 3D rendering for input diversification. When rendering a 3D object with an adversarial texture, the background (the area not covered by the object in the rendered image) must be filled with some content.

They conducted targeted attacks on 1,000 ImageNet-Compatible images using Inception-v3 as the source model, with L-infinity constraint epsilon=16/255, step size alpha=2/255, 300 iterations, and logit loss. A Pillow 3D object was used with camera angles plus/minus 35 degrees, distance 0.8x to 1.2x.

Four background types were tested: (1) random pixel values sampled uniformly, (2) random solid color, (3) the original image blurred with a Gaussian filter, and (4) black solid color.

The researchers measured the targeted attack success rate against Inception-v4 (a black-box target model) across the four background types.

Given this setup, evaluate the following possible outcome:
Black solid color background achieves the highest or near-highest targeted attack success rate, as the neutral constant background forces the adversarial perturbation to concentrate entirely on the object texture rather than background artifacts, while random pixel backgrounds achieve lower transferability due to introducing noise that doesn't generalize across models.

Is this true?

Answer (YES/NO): NO